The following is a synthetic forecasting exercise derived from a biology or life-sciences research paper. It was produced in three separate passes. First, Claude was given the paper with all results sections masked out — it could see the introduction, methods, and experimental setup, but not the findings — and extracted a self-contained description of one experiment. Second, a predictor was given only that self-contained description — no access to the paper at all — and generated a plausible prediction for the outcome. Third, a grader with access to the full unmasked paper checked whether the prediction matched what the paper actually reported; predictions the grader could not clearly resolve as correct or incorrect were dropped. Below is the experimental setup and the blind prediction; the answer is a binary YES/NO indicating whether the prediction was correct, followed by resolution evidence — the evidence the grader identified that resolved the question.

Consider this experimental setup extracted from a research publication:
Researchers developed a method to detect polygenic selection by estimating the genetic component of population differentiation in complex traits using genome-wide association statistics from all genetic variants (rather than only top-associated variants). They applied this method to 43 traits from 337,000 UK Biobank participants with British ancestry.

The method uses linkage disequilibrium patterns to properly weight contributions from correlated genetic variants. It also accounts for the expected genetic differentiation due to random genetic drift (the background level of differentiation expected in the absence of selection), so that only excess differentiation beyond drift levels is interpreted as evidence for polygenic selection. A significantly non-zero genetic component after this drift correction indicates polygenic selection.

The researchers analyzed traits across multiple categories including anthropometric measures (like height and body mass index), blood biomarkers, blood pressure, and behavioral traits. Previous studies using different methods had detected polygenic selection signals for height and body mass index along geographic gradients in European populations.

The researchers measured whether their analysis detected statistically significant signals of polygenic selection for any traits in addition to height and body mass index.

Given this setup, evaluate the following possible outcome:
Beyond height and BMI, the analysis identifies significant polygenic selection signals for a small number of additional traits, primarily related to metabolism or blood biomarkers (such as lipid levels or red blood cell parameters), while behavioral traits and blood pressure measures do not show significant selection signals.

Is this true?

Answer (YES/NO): NO